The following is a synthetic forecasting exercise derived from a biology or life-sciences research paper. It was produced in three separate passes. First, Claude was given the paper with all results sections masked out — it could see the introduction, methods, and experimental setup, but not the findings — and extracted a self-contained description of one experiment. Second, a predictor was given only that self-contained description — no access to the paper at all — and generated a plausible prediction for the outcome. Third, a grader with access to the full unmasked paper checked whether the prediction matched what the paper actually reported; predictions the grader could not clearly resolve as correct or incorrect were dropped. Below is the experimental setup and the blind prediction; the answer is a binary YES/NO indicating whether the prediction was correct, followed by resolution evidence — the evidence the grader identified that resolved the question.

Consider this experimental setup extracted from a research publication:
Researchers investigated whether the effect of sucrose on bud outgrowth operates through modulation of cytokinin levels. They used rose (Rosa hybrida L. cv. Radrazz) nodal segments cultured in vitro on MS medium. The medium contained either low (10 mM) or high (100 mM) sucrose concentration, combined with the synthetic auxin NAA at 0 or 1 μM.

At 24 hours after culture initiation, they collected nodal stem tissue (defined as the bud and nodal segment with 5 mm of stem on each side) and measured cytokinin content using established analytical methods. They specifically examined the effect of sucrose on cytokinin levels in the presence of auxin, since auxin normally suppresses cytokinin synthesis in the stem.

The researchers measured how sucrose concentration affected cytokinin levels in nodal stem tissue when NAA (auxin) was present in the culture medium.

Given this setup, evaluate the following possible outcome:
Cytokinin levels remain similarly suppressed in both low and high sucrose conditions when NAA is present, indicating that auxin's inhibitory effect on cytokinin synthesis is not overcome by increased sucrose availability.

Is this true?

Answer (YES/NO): YES